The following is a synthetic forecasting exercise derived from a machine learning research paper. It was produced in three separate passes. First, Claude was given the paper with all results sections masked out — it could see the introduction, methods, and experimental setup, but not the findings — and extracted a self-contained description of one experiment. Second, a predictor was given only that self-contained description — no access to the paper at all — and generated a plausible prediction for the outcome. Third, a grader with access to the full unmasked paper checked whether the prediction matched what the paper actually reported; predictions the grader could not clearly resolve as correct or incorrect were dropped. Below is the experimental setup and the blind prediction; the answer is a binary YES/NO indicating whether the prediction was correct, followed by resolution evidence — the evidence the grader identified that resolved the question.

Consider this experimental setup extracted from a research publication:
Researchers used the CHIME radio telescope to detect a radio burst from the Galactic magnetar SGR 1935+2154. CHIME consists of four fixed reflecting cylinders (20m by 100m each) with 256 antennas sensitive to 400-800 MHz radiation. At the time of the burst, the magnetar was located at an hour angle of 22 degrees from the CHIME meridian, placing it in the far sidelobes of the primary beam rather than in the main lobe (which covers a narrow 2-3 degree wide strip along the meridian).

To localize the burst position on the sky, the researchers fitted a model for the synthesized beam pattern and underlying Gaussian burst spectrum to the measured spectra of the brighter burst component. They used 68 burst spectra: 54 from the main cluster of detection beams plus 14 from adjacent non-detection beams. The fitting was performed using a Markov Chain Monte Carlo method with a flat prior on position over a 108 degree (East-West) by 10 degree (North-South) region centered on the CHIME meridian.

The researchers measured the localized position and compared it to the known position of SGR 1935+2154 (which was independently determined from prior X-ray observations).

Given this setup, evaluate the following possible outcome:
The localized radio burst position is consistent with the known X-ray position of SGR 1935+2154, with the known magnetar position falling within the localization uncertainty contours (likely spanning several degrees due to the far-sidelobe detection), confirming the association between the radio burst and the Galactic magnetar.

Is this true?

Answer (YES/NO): NO